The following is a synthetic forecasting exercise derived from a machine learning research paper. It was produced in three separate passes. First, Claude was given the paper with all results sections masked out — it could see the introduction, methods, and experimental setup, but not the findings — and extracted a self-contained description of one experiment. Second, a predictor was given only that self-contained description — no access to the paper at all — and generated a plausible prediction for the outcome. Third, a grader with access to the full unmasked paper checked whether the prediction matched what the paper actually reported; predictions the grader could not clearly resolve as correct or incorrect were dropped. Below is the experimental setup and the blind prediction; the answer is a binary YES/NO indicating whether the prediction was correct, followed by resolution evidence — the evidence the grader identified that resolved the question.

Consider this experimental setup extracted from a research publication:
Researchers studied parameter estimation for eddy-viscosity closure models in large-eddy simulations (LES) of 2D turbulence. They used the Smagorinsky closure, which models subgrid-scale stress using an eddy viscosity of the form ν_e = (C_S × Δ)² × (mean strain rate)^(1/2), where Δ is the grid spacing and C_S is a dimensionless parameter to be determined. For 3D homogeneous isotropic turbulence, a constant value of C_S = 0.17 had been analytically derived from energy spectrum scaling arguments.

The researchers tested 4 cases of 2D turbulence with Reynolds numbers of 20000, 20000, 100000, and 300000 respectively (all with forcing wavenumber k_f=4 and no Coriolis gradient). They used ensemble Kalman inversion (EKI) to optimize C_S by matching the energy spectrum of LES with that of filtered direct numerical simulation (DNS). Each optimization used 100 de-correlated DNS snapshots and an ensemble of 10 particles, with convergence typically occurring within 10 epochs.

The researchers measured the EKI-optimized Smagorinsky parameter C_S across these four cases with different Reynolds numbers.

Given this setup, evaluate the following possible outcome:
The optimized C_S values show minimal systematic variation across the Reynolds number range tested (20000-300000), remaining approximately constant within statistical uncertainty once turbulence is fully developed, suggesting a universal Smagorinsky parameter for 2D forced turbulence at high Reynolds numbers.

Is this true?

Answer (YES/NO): YES